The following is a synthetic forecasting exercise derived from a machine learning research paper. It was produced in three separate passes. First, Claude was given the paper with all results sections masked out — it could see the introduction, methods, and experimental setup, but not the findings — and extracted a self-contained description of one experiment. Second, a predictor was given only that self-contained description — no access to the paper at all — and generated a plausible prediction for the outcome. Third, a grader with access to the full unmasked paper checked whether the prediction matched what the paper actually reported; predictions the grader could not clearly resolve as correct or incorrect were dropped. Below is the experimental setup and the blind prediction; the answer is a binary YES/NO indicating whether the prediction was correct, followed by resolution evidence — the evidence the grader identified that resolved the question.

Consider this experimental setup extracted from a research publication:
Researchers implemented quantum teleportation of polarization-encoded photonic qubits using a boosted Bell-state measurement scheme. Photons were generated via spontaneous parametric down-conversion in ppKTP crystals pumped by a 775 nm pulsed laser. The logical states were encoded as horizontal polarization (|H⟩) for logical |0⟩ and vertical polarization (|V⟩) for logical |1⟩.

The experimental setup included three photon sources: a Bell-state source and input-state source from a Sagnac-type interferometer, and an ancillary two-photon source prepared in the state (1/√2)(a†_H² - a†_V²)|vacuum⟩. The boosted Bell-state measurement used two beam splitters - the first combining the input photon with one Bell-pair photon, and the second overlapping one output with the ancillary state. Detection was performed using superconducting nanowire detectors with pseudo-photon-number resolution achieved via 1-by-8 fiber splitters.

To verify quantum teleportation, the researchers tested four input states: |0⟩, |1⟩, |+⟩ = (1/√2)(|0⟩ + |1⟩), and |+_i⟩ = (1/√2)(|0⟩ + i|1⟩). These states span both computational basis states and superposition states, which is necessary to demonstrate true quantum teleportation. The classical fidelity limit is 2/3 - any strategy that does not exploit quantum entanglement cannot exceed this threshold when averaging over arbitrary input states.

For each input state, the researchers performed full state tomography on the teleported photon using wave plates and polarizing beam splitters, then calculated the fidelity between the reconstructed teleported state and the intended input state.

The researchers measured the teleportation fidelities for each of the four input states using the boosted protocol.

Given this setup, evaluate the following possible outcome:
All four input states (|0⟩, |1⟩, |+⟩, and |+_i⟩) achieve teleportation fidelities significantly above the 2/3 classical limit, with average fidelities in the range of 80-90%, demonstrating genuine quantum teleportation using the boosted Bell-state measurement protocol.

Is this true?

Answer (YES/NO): YES